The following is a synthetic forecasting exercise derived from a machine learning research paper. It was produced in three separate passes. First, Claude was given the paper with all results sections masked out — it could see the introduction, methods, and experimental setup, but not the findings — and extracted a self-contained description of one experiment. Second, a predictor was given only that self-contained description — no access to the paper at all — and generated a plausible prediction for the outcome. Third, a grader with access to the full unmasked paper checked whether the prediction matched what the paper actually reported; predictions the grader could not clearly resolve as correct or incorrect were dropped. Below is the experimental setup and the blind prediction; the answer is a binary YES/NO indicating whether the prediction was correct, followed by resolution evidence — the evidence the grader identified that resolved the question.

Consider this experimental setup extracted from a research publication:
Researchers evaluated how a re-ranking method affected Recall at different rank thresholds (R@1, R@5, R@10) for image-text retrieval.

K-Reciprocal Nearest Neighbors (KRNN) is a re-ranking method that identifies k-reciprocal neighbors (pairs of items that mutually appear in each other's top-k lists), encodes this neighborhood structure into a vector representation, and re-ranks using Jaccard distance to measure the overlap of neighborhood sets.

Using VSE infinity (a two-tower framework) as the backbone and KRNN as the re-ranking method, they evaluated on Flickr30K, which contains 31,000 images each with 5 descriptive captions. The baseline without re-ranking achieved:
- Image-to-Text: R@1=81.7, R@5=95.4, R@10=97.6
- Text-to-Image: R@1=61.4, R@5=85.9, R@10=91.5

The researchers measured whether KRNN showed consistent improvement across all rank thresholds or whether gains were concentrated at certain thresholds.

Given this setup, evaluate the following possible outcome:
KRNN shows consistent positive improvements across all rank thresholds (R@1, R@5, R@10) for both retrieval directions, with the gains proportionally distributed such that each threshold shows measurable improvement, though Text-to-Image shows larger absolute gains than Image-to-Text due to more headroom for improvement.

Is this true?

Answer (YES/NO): YES